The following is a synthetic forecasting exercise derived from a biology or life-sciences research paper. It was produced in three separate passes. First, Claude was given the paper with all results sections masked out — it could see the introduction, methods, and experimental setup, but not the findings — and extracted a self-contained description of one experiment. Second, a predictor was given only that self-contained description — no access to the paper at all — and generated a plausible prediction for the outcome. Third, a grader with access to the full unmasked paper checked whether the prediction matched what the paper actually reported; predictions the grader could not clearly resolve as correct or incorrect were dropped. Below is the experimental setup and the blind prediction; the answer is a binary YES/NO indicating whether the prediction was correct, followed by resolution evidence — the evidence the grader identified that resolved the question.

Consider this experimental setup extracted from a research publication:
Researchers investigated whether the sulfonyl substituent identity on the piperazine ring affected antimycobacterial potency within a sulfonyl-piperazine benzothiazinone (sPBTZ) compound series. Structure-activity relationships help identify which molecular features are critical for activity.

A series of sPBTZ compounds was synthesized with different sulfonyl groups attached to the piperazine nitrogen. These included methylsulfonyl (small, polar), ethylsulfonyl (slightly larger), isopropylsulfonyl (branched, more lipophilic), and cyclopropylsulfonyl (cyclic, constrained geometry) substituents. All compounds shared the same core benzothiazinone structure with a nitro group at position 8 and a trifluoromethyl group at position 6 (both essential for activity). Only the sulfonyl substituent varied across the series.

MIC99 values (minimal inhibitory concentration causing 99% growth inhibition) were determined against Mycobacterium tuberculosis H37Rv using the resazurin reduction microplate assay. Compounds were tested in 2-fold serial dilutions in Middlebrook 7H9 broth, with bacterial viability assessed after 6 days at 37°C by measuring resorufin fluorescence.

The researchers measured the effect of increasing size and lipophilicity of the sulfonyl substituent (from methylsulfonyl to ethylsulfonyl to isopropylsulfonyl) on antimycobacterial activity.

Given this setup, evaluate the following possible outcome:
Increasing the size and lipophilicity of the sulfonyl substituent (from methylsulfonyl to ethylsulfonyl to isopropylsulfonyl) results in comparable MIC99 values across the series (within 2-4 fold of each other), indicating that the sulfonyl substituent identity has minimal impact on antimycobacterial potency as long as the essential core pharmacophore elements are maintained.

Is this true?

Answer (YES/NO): NO